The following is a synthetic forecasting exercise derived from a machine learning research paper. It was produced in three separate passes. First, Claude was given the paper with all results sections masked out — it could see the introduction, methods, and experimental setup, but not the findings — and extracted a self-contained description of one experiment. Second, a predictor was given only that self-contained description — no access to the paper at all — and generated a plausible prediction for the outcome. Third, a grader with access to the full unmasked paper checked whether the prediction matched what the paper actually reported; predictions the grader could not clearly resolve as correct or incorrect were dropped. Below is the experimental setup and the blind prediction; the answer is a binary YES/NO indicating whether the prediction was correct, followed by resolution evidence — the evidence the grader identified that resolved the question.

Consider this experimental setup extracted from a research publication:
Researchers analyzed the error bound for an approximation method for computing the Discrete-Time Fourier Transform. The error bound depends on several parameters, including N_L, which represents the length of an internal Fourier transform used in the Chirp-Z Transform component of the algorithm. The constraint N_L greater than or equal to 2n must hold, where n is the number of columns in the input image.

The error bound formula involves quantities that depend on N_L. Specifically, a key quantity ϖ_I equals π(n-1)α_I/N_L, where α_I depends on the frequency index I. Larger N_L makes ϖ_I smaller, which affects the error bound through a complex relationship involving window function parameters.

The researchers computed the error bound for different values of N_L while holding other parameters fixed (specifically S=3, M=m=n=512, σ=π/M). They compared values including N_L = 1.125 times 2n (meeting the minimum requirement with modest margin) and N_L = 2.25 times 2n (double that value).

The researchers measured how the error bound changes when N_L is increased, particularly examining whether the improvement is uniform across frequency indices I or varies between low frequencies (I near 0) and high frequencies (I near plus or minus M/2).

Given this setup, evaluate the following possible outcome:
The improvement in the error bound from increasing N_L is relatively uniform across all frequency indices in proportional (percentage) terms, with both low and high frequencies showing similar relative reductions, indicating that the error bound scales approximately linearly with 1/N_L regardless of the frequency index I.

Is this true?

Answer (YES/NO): NO